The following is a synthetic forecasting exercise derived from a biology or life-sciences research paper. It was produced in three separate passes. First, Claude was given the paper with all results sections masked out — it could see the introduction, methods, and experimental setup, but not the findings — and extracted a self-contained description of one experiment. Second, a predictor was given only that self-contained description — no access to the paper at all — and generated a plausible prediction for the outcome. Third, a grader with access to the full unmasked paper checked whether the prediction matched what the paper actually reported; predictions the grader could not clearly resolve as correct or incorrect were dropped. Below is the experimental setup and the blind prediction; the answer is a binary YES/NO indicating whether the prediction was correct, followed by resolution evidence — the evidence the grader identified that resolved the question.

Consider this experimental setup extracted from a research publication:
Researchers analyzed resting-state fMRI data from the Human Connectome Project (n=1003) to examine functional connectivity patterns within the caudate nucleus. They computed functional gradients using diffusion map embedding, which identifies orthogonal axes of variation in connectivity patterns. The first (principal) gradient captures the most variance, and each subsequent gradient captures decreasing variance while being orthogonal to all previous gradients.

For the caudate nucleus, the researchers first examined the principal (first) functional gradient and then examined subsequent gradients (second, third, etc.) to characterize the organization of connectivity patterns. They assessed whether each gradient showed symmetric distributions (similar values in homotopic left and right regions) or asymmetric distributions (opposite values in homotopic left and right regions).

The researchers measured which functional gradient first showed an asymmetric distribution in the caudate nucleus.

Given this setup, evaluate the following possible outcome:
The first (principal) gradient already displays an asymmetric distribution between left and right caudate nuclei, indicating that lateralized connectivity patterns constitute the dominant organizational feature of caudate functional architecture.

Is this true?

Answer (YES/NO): NO